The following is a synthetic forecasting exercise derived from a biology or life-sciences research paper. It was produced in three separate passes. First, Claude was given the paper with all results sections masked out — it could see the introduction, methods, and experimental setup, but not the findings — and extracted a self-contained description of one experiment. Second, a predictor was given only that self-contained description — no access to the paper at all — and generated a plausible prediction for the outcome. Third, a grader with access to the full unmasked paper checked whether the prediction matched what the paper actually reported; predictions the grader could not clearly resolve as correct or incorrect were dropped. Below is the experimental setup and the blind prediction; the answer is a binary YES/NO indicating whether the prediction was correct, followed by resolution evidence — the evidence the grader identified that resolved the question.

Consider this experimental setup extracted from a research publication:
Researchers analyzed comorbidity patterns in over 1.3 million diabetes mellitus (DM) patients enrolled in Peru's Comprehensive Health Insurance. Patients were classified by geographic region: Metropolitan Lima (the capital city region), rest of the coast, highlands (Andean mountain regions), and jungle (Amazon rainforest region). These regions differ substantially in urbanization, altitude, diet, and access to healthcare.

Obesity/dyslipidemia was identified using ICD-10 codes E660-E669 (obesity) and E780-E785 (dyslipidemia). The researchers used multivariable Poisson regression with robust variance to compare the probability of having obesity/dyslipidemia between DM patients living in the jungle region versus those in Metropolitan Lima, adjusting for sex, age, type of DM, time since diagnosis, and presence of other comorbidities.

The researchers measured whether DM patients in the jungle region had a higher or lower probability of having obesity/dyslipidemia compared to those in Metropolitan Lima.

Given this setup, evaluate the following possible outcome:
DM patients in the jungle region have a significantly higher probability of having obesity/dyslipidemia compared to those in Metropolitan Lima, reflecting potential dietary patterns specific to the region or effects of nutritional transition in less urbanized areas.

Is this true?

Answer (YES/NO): NO